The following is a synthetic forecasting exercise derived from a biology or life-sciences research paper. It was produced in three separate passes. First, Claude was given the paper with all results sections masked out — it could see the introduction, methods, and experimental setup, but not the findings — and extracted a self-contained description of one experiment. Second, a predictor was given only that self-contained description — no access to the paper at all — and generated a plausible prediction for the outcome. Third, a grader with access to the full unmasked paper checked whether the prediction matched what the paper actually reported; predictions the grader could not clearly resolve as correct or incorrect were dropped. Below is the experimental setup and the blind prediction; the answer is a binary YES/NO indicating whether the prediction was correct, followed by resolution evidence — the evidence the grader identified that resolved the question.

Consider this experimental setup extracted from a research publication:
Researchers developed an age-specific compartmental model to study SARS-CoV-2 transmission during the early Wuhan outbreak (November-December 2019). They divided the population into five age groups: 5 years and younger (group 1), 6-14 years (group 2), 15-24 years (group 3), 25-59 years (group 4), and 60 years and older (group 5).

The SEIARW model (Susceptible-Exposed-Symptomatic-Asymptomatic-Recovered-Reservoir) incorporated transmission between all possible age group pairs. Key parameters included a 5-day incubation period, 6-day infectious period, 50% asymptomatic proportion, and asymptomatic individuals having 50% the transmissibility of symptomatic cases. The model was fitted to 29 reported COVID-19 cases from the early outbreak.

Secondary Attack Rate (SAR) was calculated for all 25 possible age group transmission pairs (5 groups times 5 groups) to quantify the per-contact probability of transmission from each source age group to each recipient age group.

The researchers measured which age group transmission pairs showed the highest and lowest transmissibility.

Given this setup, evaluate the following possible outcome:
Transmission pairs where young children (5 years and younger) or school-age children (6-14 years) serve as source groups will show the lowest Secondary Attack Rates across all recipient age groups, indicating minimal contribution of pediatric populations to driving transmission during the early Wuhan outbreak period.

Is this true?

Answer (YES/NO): NO